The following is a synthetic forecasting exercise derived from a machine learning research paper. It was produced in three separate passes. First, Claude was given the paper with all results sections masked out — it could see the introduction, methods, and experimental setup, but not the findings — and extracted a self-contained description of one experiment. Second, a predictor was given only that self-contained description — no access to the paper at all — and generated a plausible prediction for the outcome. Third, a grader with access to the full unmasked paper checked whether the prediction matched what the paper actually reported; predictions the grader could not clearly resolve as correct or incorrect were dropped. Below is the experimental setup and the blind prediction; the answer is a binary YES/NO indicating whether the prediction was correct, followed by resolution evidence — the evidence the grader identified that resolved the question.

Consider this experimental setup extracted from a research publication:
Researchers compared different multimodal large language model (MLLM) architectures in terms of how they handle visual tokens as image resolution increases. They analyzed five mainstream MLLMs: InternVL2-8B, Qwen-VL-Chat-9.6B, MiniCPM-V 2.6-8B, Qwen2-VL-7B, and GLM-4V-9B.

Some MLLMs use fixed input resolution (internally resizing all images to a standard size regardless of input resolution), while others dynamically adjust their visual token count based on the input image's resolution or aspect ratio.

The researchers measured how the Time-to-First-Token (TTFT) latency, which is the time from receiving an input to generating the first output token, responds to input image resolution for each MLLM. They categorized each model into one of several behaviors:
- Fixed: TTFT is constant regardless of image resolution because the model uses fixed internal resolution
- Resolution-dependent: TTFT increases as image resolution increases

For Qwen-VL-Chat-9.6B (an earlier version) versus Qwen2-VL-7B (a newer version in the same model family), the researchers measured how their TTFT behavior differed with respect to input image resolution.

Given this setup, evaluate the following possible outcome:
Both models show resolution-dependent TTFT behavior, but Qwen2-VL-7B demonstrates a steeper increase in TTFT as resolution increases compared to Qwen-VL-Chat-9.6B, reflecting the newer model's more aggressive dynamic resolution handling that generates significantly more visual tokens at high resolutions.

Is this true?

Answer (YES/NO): NO